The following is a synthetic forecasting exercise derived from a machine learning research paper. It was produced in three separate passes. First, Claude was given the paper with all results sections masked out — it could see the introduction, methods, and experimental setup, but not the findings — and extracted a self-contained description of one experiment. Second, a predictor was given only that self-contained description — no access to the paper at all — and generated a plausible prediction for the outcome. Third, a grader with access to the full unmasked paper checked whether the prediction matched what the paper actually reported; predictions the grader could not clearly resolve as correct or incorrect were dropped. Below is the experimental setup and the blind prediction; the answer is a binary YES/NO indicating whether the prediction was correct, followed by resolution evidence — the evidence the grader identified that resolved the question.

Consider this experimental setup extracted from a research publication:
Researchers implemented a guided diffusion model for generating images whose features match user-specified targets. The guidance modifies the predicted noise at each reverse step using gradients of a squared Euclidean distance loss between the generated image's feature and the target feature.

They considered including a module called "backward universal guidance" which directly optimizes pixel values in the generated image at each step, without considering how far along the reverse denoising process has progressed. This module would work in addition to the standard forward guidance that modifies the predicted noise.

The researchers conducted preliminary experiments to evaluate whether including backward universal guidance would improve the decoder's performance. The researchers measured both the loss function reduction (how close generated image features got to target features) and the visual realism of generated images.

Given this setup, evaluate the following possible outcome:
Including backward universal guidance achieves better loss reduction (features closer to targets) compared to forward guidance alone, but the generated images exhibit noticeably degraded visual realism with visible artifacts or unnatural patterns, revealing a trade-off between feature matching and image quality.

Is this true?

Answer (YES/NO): NO